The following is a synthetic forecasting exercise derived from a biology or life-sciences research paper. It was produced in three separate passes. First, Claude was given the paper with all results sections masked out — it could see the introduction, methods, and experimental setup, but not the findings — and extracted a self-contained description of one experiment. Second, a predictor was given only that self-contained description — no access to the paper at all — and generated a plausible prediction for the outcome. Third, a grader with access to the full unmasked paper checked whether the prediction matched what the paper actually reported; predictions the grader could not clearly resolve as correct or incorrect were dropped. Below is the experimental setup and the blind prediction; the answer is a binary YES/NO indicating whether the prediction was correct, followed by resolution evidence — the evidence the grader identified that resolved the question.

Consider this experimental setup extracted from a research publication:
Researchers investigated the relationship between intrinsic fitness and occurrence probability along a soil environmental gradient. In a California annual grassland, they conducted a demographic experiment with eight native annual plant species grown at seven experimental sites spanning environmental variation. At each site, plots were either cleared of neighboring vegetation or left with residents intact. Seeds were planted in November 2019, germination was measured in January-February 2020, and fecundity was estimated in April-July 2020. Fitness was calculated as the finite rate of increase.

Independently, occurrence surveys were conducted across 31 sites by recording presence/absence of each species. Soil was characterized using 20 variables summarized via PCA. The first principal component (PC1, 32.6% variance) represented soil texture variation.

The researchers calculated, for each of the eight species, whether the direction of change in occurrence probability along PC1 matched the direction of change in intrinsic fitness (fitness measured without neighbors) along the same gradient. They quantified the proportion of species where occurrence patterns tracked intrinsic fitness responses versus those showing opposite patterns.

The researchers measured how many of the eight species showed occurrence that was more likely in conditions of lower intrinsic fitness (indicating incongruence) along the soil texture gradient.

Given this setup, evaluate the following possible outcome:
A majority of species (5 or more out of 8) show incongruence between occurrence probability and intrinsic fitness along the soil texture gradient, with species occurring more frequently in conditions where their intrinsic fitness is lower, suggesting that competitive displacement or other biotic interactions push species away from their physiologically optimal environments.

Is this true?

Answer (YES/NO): YES